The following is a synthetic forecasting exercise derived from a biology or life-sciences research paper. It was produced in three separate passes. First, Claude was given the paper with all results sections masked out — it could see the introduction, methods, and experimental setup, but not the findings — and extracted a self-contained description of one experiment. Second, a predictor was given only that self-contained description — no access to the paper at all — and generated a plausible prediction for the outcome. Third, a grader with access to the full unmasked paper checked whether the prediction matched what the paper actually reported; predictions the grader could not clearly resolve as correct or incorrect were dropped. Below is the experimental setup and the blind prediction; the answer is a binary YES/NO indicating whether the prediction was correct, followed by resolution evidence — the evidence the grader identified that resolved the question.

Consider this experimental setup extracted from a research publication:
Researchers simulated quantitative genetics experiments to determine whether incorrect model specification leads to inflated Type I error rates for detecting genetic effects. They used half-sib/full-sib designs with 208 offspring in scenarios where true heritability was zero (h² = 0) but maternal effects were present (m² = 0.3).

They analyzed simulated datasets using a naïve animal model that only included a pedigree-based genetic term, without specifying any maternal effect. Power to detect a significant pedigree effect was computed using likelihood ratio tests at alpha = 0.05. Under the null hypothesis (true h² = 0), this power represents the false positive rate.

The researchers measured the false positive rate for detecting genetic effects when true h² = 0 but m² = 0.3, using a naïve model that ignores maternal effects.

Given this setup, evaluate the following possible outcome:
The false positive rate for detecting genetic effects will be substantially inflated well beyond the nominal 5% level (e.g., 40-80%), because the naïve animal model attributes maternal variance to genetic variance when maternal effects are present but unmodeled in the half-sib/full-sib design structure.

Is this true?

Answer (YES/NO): YES